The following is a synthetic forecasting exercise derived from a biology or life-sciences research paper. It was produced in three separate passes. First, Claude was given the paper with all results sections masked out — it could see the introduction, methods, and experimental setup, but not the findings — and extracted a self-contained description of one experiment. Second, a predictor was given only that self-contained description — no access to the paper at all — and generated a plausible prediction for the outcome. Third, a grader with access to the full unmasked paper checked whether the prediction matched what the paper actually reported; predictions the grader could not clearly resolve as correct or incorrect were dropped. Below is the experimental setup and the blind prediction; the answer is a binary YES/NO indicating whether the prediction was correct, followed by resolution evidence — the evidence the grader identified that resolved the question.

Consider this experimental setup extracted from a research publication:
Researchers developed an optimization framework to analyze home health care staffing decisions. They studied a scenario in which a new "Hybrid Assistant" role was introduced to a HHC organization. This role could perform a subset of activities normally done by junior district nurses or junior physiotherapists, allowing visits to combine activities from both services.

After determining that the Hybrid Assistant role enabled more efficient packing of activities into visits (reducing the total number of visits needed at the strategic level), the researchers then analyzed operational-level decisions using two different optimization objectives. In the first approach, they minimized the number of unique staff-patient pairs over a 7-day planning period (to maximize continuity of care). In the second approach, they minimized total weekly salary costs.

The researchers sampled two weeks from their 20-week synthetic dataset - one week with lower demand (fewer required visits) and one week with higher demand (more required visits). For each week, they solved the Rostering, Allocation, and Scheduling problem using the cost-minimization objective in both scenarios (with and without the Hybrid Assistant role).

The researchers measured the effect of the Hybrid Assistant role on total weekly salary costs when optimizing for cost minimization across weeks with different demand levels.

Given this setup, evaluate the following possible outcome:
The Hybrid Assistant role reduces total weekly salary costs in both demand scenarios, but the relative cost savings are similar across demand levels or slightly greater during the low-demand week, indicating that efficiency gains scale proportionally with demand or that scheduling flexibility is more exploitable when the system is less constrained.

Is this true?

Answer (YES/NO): NO